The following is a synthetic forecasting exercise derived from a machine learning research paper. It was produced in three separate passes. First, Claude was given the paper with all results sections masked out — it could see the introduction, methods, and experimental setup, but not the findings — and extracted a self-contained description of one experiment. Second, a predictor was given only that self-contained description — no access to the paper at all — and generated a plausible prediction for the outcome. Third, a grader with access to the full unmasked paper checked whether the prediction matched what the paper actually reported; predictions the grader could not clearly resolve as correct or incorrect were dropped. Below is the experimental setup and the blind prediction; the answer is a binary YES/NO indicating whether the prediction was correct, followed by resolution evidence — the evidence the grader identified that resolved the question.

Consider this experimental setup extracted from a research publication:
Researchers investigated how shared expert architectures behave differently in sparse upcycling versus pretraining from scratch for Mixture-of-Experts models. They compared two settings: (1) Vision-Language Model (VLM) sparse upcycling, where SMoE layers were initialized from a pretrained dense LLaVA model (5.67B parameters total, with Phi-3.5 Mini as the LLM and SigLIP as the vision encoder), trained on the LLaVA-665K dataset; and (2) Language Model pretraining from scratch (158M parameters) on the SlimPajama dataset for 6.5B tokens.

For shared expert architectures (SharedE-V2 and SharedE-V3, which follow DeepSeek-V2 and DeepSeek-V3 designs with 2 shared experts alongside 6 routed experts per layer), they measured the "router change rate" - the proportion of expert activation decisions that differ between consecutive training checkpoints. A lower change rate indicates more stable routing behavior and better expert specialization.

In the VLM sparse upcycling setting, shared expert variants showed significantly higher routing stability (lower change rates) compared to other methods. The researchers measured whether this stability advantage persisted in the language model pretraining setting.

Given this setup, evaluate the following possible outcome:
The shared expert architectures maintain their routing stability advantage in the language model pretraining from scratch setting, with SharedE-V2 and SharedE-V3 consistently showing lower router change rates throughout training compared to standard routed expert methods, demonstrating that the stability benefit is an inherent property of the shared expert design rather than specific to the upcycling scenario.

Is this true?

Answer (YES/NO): NO